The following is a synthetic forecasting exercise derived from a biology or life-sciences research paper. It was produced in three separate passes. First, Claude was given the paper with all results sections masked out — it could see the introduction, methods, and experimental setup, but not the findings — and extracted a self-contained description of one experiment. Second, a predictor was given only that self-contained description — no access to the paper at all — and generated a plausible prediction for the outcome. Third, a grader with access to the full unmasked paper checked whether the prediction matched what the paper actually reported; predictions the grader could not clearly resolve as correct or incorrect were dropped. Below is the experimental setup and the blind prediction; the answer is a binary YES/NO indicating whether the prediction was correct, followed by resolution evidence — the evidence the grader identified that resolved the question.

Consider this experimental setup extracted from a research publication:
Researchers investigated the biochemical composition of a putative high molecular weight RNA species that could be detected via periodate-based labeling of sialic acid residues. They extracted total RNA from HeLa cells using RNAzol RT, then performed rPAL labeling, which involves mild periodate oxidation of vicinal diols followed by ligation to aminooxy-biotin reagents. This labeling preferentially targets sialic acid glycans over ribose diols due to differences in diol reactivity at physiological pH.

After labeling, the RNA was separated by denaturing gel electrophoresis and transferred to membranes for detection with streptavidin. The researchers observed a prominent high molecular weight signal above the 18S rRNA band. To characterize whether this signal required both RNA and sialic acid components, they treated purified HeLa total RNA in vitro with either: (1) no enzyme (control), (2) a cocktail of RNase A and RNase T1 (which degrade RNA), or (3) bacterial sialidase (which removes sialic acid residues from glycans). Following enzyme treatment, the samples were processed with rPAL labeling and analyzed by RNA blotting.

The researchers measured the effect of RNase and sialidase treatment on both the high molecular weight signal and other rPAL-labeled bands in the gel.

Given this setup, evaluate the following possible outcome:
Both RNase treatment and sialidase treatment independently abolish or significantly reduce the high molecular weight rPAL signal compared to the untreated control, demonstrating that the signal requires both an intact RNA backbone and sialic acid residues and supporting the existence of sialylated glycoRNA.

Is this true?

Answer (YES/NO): YES